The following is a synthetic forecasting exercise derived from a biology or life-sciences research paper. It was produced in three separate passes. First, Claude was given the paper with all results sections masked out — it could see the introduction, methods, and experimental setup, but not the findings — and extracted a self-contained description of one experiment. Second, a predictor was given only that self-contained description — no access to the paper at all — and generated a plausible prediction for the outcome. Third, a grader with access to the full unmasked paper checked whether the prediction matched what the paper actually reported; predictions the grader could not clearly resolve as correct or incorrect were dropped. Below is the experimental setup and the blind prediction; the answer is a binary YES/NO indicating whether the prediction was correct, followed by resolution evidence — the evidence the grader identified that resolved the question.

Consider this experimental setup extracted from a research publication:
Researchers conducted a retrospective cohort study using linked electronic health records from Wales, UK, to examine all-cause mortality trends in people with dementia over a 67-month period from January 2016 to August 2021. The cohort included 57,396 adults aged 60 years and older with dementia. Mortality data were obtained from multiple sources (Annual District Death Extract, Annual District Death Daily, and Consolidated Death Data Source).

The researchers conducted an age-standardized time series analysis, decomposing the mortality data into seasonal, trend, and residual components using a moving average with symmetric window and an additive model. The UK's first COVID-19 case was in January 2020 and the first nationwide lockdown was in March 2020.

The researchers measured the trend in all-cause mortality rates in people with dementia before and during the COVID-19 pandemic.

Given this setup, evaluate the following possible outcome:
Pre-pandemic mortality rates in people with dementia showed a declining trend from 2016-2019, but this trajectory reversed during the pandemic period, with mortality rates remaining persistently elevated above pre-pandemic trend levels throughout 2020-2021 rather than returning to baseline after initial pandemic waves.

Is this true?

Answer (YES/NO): NO